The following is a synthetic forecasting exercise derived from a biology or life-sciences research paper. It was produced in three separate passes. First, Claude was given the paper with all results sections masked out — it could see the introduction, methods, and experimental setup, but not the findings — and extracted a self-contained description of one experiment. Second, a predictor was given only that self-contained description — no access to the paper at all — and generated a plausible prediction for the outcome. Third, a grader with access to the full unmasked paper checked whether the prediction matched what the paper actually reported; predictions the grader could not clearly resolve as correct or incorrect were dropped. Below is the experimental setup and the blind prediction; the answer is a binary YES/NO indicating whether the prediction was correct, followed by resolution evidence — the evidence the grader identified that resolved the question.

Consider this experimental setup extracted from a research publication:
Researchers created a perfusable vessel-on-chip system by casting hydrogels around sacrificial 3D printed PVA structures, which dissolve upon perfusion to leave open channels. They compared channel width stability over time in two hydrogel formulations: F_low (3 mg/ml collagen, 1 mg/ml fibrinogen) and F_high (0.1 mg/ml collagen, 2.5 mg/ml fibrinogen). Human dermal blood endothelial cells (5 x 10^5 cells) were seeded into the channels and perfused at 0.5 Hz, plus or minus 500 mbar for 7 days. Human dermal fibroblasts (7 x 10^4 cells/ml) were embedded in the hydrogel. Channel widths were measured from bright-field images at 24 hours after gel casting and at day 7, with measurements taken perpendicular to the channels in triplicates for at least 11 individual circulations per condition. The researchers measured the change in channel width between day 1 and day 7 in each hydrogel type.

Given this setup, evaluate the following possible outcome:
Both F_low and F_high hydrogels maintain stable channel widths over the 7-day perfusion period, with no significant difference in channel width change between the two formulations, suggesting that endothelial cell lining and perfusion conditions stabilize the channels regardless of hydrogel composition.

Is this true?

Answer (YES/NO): NO